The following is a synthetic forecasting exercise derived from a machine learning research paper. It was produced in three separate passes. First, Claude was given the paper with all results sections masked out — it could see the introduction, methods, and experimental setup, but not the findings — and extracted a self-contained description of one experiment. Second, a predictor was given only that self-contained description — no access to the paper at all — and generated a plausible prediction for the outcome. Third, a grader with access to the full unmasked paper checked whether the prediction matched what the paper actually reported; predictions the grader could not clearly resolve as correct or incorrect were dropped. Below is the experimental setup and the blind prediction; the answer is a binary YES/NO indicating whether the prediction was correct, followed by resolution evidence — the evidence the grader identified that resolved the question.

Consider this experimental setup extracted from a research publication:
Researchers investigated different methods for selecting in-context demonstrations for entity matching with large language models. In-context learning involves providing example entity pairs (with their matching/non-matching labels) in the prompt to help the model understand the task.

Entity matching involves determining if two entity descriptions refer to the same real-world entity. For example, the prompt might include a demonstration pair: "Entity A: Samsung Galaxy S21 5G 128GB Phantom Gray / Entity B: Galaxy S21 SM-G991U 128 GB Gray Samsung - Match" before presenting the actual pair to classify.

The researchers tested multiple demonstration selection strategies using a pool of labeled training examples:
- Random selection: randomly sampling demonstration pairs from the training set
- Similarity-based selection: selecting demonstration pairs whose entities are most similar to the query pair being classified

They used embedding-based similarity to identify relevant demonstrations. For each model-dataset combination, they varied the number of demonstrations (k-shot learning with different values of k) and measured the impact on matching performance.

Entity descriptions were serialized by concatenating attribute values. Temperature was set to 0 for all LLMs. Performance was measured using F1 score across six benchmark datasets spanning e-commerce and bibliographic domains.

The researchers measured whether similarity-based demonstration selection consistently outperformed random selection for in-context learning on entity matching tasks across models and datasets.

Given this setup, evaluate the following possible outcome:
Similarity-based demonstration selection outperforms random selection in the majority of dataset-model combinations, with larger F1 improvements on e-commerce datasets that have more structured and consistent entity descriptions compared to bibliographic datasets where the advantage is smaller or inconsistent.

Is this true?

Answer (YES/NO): NO